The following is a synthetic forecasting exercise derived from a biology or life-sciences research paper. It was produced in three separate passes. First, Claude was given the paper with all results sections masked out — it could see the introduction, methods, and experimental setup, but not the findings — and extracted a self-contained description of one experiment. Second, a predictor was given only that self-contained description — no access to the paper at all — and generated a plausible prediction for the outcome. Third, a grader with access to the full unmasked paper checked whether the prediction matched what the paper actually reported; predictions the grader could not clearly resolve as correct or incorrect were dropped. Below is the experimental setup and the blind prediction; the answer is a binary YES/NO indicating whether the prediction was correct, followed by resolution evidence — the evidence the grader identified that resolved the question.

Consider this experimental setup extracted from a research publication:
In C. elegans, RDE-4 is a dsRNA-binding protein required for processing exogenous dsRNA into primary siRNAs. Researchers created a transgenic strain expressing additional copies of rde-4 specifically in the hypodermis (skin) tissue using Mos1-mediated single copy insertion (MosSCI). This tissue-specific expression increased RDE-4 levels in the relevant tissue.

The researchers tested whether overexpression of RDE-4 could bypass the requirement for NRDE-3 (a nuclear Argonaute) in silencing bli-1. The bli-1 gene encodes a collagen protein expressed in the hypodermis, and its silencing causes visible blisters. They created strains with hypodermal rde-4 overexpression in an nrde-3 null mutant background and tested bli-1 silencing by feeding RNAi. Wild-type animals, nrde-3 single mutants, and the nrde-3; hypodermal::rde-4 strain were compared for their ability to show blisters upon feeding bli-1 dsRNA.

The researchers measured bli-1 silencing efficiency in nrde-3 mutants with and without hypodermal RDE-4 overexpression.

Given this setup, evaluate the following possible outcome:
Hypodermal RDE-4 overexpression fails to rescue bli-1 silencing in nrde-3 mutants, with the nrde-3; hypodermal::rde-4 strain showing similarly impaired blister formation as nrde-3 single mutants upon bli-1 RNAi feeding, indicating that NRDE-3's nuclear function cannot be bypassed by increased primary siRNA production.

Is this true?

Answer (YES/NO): NO